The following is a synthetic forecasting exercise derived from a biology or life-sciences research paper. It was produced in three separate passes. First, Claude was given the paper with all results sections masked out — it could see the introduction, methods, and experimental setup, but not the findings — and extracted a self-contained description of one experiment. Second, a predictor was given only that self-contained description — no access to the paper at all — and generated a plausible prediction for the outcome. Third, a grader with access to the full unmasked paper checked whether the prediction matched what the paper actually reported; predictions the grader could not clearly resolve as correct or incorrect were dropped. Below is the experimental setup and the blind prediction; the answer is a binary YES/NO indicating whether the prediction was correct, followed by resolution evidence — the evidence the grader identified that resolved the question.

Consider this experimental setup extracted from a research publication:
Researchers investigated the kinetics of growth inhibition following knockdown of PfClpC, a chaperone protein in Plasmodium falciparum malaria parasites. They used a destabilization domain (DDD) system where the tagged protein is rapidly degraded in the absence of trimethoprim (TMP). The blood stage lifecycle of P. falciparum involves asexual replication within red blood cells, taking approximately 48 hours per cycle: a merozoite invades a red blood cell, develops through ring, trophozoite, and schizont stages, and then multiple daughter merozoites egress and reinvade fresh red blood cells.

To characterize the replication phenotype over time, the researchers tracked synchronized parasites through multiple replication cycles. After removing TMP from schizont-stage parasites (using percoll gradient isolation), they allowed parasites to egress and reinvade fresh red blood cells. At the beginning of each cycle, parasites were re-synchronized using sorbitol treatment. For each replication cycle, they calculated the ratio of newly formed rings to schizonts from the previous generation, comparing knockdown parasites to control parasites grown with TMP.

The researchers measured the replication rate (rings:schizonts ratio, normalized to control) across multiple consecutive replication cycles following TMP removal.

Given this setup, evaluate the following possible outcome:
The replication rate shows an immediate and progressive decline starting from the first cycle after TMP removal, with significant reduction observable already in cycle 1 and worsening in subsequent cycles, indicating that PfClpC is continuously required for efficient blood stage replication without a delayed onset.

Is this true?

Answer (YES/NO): NO